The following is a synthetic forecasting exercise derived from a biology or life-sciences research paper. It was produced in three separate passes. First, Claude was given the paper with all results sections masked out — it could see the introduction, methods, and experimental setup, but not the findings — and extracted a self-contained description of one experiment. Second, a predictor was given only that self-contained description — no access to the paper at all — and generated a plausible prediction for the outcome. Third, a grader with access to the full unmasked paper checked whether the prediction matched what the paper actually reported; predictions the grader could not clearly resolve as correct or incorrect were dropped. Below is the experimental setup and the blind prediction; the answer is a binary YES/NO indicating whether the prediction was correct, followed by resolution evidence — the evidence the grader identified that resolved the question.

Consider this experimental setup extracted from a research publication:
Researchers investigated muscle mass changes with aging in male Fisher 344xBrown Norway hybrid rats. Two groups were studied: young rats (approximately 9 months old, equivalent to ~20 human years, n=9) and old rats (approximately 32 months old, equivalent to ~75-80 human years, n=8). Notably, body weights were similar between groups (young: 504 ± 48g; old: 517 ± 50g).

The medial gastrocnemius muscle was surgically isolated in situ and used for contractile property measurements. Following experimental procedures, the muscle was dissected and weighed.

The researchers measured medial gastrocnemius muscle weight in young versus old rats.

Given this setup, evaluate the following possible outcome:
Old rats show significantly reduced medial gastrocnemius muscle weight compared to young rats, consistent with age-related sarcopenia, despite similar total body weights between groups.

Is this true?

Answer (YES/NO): YES